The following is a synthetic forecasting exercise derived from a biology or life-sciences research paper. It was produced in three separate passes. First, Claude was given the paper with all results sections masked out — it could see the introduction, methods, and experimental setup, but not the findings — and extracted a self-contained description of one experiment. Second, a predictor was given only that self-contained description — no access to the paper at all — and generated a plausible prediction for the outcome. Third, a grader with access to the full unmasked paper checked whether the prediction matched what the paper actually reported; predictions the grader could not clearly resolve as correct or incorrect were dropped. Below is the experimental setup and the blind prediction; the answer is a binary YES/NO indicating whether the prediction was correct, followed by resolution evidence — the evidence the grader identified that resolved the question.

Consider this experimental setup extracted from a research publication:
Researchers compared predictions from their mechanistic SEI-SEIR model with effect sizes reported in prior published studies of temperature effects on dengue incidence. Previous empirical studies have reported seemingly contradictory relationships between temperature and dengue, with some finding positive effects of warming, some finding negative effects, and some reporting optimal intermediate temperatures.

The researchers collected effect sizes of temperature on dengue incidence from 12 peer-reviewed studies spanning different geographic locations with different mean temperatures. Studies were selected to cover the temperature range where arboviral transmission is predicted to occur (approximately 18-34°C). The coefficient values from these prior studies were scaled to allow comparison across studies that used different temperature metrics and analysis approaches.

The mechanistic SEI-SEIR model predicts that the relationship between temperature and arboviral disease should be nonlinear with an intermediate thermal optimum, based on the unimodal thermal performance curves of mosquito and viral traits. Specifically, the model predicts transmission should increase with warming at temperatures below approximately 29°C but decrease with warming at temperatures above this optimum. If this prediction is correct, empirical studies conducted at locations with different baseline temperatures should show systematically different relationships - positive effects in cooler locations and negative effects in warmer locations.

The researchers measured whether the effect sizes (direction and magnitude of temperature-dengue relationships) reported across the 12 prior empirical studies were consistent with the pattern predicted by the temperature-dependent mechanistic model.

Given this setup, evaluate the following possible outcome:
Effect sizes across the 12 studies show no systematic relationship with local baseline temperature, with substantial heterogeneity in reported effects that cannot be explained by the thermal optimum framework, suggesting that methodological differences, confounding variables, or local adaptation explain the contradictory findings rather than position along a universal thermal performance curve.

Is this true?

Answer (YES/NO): NO